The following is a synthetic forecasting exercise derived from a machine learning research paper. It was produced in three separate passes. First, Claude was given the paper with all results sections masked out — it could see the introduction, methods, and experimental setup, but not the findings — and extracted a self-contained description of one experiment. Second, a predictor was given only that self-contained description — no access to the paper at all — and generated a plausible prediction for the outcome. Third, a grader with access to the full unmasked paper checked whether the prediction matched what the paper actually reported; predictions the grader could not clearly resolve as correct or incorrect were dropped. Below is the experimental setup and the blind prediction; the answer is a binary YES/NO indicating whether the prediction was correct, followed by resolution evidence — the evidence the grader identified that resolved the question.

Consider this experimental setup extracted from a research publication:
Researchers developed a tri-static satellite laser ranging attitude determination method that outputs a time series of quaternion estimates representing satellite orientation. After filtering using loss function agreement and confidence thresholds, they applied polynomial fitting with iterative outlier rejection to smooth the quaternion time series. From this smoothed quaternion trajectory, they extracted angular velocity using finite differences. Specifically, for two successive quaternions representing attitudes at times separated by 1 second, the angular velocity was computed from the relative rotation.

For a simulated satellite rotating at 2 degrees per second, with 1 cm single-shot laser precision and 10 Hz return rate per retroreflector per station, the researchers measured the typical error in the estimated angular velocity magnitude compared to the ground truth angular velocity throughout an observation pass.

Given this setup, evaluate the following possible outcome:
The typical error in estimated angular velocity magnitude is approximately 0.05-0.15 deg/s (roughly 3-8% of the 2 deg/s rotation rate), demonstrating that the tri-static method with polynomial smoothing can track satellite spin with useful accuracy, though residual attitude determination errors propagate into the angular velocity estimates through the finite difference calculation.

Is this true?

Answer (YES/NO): NO